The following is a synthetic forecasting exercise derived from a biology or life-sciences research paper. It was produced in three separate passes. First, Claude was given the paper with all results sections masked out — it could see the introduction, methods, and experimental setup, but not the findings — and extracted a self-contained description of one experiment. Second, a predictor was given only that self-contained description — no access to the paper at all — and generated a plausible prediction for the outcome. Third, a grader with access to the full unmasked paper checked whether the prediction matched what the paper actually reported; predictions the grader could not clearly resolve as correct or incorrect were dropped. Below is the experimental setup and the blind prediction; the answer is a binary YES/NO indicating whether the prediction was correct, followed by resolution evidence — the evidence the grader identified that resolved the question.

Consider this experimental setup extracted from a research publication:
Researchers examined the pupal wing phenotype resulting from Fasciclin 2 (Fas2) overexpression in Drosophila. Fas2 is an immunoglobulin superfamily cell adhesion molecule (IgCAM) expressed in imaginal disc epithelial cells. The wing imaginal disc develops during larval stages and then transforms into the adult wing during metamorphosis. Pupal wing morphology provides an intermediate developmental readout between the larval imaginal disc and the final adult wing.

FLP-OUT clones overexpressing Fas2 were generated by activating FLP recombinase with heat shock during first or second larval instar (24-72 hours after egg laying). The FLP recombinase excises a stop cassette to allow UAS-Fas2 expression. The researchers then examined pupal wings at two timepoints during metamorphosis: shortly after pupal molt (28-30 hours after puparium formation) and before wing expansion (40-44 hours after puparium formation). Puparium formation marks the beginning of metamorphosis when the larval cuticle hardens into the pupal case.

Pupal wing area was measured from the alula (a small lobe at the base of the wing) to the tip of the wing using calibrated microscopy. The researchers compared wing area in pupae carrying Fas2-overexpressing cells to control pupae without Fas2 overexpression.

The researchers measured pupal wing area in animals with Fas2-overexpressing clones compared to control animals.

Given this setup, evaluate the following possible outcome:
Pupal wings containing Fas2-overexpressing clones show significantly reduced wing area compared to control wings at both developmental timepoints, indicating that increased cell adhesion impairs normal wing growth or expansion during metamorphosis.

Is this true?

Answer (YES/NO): NO